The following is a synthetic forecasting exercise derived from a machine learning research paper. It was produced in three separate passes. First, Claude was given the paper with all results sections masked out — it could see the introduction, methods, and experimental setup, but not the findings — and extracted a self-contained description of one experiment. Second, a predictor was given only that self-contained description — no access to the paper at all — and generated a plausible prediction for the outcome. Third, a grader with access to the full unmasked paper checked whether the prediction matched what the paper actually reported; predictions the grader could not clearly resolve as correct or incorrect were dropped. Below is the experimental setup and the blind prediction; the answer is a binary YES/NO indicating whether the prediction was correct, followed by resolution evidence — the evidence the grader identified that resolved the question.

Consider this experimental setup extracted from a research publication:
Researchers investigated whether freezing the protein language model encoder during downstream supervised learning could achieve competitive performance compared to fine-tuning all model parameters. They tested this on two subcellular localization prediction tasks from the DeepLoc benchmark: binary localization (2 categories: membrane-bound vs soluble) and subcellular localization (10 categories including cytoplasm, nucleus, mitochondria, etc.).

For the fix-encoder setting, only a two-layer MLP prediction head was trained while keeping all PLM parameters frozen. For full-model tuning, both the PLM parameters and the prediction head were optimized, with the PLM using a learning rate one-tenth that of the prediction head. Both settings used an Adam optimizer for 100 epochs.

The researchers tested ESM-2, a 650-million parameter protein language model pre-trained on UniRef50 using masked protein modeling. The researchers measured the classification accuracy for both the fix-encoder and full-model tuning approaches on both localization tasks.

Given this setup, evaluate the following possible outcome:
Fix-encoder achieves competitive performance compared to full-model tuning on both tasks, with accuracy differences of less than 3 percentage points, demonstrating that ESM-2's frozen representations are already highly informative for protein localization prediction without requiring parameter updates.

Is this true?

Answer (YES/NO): YES